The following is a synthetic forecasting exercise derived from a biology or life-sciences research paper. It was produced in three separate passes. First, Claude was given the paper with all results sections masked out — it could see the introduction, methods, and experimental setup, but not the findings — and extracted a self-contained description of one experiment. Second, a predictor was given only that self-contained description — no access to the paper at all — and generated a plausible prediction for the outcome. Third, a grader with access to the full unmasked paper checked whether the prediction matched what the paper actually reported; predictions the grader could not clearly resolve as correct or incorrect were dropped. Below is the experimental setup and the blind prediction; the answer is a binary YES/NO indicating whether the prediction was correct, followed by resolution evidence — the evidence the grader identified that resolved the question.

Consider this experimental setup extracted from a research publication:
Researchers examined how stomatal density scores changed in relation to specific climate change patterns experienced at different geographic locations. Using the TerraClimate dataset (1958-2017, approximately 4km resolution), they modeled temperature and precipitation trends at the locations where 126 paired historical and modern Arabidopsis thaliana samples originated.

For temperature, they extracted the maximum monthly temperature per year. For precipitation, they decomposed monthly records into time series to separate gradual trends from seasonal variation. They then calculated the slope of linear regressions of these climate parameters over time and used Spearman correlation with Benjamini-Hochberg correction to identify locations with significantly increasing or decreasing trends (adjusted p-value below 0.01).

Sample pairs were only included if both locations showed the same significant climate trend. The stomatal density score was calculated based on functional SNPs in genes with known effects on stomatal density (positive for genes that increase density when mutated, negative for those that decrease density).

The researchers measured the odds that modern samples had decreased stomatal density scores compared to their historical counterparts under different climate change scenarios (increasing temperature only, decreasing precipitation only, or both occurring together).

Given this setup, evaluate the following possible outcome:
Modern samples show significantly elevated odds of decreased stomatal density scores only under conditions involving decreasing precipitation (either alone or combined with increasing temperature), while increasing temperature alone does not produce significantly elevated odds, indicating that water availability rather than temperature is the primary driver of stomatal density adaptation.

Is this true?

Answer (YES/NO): NO